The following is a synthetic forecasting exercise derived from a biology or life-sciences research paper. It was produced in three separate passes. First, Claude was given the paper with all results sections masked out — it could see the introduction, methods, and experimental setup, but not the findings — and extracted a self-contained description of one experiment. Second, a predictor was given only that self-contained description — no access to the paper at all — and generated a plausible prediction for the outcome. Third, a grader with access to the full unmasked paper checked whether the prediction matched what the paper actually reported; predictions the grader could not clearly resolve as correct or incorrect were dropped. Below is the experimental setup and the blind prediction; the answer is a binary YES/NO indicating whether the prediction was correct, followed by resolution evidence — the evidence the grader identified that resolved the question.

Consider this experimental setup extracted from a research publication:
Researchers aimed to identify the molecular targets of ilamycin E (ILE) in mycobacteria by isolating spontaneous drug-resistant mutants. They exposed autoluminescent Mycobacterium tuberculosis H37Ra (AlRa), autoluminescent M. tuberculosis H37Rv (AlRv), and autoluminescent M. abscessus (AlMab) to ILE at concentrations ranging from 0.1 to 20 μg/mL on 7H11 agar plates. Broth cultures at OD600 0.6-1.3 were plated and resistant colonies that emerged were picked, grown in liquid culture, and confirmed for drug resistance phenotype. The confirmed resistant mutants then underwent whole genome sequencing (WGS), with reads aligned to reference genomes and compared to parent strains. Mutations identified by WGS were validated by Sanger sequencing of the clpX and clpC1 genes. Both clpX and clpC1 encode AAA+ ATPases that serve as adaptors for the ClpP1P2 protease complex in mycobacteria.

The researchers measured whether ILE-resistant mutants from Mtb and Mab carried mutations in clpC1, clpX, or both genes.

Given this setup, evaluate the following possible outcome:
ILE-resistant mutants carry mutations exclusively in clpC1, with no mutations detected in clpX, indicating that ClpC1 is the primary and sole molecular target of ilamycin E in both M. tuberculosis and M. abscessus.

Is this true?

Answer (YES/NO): NO